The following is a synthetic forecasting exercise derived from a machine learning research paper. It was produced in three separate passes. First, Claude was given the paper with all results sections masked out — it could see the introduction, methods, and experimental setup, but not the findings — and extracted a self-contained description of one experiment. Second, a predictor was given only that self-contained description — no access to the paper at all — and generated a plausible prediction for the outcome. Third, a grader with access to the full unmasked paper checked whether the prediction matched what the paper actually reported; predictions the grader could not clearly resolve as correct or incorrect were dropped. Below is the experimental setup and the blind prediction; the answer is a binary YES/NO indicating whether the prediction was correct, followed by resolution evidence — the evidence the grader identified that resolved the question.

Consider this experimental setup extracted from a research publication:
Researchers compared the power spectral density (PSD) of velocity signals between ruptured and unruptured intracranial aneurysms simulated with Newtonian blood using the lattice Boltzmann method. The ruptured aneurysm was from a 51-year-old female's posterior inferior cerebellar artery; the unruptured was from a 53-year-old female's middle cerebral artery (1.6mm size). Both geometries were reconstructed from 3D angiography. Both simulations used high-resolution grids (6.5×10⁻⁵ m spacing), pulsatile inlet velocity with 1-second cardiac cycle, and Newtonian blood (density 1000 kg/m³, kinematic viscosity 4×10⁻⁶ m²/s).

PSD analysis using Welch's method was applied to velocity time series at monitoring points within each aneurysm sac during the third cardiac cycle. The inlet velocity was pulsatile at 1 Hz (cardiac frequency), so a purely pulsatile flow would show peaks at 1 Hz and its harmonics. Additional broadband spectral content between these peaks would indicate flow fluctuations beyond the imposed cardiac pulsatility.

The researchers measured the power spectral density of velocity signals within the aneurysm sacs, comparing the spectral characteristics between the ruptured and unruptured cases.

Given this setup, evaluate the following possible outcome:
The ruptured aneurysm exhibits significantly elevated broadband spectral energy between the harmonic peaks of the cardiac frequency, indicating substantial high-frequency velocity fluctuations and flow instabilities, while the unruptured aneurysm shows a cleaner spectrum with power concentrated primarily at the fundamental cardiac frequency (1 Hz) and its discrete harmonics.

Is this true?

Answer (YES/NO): YES